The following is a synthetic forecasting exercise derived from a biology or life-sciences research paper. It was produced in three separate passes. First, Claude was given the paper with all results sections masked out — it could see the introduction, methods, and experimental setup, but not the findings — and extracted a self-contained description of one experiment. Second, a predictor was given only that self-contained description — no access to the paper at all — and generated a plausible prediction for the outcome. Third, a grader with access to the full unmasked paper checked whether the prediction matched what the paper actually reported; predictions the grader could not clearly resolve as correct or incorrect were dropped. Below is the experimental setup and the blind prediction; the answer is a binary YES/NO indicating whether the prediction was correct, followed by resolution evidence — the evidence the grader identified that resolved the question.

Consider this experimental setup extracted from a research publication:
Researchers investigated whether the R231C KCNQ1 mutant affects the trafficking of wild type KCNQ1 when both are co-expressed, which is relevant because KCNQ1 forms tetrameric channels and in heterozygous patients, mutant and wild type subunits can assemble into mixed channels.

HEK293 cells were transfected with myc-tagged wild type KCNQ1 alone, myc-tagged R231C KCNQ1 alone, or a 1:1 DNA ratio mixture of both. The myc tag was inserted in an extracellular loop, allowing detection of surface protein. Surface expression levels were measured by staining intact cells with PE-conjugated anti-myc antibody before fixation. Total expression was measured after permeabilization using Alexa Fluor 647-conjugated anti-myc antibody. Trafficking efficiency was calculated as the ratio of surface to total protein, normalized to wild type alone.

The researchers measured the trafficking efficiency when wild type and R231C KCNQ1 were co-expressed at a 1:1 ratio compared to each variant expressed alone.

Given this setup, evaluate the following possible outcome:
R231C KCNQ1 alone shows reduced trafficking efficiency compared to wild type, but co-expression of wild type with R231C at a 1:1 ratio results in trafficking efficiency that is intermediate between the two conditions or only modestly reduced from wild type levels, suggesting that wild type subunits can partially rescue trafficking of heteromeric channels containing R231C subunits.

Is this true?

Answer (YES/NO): NO